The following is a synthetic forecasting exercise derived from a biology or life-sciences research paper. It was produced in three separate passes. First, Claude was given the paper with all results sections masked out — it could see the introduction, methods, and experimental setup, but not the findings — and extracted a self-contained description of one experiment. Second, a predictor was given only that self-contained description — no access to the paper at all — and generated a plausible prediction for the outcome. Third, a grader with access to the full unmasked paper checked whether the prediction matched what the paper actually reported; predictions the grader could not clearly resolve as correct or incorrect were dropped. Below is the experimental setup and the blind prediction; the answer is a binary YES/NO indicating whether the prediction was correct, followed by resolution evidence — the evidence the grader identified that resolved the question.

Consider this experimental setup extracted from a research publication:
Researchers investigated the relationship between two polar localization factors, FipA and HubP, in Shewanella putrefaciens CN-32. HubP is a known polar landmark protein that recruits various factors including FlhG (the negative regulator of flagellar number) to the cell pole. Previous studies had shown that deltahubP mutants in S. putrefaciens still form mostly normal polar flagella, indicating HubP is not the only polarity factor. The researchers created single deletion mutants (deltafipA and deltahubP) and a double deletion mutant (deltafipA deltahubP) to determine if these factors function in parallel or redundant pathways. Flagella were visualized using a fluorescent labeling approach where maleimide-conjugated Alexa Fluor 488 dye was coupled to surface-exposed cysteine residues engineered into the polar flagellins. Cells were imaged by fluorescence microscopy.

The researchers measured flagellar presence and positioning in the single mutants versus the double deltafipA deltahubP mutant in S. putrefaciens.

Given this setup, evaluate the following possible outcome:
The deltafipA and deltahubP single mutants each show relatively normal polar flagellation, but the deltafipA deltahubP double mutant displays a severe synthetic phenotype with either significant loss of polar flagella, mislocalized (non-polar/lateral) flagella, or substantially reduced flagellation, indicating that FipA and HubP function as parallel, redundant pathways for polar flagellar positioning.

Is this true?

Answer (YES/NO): YES